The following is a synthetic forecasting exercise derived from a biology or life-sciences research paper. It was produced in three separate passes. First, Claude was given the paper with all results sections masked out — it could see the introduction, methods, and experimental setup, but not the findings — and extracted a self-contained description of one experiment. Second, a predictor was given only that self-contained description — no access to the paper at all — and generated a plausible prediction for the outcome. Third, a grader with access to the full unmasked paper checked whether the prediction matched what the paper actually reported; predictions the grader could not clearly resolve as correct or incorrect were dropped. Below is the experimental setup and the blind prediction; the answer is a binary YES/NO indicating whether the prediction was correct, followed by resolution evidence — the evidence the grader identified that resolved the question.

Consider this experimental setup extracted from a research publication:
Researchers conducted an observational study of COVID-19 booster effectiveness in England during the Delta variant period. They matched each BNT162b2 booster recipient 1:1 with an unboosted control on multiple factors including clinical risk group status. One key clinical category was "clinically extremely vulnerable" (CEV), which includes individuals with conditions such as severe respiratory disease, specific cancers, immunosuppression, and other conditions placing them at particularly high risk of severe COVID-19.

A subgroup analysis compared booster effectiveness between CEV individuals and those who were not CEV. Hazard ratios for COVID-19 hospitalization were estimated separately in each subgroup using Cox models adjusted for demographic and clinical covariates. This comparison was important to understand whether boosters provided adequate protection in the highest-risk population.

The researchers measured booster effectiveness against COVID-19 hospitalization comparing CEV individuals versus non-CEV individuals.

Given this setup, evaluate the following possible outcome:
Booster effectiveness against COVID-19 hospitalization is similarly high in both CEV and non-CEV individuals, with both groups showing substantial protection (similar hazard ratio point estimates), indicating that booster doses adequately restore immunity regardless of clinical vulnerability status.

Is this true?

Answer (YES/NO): NO